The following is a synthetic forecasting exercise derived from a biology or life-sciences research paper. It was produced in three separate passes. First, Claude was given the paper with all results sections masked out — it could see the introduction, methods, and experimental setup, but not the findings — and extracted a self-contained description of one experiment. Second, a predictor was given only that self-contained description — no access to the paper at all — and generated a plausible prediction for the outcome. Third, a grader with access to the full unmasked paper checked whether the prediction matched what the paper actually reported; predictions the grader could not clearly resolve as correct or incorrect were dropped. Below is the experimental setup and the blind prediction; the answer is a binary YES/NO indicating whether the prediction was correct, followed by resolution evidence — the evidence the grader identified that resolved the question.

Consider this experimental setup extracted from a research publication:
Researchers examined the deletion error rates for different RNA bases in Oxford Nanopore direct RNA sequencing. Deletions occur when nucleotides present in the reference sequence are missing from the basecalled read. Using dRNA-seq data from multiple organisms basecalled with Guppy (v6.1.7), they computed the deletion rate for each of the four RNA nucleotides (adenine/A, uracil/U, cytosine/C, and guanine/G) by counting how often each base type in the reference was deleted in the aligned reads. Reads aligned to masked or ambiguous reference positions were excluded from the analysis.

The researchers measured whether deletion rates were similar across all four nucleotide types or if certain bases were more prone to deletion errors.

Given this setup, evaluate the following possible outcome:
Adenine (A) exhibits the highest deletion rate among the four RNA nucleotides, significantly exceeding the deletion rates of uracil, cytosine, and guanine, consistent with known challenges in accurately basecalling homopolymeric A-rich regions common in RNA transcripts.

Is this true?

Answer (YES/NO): NO